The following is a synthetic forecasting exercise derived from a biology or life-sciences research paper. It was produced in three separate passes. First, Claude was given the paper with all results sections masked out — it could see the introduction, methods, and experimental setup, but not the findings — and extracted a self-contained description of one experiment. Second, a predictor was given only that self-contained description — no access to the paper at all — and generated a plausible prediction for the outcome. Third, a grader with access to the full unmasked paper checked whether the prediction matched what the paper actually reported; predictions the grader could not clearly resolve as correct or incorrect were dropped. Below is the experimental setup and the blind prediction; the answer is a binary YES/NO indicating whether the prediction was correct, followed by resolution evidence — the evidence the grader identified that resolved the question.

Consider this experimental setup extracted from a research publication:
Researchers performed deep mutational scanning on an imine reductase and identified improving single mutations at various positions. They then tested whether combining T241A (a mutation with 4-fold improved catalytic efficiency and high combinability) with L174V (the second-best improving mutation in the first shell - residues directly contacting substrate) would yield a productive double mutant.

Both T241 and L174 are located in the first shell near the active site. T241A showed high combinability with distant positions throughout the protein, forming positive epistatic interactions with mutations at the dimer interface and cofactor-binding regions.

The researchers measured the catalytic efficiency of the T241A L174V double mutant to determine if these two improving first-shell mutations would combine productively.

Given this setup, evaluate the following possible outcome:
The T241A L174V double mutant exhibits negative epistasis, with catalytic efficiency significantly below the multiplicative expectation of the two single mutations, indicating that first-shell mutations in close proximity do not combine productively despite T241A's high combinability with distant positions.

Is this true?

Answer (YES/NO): YES